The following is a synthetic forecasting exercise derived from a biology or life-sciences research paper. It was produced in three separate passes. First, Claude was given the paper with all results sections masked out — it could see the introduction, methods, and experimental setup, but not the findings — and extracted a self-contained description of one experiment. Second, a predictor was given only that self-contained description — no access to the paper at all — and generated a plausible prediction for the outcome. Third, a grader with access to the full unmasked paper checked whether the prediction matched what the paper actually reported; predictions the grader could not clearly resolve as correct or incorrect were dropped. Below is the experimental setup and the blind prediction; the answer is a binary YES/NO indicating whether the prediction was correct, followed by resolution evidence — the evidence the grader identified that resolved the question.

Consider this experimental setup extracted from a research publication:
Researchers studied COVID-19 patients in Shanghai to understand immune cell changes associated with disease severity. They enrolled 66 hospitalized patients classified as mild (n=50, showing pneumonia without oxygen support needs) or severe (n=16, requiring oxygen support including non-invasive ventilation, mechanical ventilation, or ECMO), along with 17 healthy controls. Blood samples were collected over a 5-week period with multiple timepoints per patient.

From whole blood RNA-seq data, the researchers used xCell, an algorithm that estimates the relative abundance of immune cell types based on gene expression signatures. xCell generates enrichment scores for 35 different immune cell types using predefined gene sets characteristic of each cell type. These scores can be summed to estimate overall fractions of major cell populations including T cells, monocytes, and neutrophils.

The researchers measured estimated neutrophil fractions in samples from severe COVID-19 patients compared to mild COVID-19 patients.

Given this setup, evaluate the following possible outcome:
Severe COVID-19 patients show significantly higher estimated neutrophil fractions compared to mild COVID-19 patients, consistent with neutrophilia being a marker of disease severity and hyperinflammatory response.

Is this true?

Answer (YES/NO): YES